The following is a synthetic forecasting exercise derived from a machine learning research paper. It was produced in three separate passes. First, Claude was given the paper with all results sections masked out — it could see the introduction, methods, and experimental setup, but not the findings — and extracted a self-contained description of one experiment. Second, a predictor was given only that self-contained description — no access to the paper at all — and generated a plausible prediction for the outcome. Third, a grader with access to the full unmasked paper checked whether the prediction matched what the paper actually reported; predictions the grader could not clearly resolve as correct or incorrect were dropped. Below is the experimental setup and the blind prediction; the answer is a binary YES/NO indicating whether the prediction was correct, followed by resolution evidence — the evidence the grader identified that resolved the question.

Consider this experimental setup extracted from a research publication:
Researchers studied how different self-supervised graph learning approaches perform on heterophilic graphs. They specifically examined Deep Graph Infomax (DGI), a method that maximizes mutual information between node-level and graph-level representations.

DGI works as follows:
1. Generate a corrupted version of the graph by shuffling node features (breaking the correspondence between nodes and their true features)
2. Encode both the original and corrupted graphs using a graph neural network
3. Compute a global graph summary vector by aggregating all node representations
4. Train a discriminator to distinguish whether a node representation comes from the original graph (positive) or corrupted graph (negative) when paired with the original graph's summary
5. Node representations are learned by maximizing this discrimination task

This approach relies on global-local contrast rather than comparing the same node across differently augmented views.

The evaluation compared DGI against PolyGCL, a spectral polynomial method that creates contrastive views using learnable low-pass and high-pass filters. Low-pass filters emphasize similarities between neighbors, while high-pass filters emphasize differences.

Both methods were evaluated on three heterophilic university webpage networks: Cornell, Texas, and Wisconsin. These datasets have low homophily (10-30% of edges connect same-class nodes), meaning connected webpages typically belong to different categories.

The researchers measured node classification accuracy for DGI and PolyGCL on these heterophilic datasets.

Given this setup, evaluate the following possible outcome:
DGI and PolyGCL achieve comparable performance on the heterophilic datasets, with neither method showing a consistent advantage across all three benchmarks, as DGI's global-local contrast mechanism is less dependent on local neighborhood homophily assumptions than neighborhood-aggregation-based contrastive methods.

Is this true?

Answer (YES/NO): NO